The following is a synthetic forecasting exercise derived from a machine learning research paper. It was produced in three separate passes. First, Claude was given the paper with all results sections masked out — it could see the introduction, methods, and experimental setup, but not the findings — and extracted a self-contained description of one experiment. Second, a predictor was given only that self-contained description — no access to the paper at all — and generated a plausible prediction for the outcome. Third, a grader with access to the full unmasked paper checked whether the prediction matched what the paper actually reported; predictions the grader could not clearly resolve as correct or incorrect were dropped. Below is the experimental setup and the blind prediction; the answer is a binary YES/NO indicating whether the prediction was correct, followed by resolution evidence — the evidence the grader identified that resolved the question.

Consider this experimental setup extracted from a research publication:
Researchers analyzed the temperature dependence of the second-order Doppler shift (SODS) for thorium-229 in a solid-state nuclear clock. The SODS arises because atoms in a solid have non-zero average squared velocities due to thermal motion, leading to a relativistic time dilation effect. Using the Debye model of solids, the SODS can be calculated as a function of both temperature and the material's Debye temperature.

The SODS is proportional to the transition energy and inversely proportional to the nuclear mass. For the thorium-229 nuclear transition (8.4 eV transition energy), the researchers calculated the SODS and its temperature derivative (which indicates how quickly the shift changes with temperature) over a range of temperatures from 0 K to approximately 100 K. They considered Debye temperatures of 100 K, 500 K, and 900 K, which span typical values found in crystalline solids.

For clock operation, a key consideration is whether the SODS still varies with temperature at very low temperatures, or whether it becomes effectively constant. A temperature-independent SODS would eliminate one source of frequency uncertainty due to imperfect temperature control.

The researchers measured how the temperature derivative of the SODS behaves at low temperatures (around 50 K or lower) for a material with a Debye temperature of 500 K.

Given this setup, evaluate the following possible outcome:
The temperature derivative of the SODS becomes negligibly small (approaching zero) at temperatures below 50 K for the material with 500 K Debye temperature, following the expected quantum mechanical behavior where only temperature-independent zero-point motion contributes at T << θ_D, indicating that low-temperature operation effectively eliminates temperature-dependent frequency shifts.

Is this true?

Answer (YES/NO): YES